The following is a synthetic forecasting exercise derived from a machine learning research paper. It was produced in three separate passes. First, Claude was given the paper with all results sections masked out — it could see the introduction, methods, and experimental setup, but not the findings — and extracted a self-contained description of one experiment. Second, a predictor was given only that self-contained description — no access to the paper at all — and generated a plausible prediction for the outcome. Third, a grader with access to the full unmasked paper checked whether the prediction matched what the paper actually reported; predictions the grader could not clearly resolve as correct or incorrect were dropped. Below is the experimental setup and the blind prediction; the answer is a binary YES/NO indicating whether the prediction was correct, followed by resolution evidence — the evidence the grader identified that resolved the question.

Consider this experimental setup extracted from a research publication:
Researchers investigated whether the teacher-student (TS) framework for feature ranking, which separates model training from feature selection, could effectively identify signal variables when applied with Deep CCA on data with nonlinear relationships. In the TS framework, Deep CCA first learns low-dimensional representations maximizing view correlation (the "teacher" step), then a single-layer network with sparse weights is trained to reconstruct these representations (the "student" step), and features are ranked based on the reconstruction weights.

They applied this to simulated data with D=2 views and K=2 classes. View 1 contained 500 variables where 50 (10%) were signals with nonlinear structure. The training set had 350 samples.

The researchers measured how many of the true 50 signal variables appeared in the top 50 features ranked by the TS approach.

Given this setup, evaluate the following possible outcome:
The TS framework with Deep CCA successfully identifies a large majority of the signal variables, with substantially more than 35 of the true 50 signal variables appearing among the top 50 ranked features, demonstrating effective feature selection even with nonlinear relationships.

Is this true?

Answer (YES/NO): NO